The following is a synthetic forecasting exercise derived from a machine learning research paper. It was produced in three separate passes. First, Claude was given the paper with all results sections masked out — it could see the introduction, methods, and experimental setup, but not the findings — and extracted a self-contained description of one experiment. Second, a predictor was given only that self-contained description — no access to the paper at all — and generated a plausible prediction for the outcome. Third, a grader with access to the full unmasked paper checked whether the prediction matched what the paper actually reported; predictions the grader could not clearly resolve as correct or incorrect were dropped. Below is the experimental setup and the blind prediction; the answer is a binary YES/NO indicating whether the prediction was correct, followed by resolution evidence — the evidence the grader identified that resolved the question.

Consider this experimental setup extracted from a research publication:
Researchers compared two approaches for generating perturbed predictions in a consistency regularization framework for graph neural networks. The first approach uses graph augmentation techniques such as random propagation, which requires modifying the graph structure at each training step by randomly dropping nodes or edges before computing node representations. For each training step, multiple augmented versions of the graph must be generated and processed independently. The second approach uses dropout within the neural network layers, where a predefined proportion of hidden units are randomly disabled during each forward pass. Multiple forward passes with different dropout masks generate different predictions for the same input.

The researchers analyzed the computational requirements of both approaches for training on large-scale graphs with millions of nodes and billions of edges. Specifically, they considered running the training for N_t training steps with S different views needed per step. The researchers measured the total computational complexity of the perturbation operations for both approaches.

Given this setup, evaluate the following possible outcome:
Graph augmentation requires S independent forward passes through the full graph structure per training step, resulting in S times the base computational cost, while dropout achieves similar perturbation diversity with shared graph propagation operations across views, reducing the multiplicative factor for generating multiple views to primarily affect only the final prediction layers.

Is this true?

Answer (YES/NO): NO